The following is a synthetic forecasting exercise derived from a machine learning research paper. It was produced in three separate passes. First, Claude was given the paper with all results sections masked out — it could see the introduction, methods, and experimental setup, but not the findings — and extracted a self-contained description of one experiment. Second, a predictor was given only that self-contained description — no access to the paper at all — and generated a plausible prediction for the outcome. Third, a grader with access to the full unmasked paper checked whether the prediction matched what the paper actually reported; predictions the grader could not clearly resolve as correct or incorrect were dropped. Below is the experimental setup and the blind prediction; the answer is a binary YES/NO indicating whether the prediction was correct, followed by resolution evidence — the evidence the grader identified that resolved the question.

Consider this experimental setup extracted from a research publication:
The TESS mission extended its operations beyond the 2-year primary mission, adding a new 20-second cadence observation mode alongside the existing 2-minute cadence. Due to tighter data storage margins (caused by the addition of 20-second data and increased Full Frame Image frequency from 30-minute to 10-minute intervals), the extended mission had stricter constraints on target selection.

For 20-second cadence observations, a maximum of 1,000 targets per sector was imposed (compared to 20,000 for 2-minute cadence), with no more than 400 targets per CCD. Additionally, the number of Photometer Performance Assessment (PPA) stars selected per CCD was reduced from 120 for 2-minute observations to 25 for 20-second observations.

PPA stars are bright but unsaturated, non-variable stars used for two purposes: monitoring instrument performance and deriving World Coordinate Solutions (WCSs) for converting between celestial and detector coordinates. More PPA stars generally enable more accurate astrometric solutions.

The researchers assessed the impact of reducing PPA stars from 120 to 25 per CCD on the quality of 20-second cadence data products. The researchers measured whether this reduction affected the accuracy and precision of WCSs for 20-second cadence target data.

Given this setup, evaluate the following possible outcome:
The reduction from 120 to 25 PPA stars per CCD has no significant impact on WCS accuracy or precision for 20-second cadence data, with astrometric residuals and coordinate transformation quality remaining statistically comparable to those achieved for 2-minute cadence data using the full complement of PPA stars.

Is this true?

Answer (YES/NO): NO